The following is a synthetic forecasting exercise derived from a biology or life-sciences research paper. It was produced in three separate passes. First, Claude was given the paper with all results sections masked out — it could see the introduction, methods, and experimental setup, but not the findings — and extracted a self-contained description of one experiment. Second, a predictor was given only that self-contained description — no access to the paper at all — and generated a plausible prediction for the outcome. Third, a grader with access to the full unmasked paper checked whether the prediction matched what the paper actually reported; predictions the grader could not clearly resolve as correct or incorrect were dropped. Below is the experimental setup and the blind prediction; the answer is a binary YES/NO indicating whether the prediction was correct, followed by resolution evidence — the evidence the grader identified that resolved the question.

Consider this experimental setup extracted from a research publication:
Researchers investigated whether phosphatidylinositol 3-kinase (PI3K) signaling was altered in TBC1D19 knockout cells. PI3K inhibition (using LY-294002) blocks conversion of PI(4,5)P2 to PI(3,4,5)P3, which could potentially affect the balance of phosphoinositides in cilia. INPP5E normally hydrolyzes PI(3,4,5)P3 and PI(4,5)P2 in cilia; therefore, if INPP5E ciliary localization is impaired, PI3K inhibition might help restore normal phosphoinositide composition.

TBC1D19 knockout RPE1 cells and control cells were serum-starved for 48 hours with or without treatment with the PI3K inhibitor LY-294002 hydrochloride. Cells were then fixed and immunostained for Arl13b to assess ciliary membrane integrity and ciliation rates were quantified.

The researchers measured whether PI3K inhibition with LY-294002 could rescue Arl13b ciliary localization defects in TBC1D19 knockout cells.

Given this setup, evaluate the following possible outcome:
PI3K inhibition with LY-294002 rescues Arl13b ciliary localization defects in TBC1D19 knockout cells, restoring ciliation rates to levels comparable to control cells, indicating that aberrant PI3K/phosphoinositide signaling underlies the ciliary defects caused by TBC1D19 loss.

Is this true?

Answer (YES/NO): NO